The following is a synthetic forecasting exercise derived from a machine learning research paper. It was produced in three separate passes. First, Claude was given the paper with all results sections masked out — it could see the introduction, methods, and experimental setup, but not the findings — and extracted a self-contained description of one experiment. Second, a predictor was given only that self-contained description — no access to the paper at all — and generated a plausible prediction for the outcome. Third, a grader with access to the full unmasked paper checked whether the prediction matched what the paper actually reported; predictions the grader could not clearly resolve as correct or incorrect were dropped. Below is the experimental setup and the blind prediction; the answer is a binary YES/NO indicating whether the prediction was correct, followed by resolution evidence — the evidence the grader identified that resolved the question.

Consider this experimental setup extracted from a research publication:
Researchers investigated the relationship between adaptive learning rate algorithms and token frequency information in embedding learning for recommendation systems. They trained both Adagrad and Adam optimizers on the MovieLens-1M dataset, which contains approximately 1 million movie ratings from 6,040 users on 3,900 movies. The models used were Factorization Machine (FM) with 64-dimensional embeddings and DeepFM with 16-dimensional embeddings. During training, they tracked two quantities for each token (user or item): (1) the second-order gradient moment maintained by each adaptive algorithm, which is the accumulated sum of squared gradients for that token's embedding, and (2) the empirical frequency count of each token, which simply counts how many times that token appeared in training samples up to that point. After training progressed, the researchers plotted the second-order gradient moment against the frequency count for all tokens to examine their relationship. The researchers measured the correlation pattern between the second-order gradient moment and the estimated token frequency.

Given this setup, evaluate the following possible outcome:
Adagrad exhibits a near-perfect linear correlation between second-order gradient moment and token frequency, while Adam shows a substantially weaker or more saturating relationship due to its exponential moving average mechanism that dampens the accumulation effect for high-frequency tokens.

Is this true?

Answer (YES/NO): NO